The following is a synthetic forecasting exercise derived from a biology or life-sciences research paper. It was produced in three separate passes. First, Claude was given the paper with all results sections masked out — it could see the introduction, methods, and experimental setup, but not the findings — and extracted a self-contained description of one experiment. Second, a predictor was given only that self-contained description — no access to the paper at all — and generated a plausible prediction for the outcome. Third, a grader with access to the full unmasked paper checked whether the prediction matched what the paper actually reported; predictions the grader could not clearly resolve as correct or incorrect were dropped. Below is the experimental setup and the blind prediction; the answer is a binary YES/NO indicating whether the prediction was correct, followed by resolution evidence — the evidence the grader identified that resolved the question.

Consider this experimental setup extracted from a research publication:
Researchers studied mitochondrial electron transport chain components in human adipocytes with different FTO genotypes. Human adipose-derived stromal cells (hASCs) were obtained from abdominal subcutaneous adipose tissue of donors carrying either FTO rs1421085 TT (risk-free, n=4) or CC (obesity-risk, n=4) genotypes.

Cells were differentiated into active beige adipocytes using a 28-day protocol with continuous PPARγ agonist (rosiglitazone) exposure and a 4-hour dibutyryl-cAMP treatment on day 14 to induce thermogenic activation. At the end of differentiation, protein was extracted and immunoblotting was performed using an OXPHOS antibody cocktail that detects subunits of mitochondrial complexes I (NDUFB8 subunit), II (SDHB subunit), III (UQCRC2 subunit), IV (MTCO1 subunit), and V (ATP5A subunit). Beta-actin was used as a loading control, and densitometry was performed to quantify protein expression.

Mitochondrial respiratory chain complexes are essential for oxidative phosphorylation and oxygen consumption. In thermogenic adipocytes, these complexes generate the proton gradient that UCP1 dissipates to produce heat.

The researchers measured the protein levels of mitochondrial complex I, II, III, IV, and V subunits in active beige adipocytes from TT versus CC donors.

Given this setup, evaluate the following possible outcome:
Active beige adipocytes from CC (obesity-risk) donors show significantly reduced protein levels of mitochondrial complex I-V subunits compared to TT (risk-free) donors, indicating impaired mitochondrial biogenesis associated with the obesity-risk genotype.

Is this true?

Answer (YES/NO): NO